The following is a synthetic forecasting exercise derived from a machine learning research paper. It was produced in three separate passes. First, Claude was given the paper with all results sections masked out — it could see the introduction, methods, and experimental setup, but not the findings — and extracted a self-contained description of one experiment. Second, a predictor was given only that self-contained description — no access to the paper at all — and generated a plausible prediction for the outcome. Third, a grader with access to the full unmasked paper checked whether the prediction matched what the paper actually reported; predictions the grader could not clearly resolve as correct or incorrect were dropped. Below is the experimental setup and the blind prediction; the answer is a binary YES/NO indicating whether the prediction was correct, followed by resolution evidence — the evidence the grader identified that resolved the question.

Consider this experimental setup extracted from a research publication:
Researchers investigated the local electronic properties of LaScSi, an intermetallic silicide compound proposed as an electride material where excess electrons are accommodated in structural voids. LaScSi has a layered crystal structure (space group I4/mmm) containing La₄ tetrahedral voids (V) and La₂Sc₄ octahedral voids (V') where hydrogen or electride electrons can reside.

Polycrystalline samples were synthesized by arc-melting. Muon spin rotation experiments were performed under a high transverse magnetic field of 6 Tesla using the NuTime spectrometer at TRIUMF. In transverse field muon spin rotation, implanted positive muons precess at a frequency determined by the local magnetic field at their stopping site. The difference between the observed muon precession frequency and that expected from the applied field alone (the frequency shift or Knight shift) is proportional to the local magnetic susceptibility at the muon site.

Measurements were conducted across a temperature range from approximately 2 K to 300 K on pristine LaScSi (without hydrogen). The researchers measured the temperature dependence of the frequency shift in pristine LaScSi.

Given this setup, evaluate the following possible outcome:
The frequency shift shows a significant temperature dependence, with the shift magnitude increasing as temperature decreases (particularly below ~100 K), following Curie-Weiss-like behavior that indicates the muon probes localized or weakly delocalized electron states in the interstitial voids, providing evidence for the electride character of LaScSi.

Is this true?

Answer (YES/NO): NO